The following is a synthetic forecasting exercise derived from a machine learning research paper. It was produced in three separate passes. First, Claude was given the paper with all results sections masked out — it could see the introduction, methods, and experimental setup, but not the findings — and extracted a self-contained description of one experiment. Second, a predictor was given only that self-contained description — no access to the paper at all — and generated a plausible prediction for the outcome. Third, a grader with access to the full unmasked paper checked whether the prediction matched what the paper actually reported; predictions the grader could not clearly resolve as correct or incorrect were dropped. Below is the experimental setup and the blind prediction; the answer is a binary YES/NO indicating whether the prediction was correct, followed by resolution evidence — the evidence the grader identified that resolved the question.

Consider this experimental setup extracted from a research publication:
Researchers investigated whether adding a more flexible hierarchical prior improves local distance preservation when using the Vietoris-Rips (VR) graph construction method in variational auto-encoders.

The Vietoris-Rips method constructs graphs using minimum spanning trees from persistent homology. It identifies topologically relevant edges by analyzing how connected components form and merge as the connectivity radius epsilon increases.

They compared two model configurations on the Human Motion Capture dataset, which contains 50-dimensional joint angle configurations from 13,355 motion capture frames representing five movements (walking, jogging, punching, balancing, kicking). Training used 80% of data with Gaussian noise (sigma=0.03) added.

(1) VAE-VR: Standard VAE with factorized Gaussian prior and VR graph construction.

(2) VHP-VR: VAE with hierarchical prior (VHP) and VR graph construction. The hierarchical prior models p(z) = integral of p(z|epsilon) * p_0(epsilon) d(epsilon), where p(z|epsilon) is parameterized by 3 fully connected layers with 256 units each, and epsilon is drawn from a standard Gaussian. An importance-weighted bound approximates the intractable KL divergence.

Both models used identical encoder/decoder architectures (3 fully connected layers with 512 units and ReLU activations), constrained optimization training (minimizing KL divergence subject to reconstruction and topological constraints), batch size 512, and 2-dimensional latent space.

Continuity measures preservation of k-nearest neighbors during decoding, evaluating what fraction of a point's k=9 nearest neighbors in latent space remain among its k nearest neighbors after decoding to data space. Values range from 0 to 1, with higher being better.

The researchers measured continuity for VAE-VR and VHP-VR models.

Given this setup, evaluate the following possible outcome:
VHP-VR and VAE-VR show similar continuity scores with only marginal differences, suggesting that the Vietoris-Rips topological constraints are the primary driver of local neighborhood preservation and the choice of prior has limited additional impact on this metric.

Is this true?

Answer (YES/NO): YES